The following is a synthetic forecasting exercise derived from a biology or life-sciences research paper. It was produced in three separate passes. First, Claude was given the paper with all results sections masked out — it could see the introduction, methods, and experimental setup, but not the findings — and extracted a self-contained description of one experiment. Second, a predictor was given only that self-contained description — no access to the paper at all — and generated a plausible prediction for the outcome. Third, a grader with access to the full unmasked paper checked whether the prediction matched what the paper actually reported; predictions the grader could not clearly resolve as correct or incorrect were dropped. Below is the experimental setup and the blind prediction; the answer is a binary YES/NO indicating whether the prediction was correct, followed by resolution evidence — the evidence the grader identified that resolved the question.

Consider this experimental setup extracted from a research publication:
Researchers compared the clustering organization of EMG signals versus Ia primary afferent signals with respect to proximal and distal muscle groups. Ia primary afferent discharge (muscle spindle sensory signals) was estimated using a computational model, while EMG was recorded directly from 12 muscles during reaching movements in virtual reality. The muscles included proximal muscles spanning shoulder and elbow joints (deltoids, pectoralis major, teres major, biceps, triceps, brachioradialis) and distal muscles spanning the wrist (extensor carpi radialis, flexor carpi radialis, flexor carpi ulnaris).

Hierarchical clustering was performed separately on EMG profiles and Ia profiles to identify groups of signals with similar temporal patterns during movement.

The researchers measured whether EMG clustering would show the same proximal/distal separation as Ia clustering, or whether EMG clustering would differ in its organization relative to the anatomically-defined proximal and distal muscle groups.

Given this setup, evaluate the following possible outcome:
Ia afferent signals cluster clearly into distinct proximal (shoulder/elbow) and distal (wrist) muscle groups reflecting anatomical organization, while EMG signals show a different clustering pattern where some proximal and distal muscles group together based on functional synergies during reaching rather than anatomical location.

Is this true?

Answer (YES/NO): YES